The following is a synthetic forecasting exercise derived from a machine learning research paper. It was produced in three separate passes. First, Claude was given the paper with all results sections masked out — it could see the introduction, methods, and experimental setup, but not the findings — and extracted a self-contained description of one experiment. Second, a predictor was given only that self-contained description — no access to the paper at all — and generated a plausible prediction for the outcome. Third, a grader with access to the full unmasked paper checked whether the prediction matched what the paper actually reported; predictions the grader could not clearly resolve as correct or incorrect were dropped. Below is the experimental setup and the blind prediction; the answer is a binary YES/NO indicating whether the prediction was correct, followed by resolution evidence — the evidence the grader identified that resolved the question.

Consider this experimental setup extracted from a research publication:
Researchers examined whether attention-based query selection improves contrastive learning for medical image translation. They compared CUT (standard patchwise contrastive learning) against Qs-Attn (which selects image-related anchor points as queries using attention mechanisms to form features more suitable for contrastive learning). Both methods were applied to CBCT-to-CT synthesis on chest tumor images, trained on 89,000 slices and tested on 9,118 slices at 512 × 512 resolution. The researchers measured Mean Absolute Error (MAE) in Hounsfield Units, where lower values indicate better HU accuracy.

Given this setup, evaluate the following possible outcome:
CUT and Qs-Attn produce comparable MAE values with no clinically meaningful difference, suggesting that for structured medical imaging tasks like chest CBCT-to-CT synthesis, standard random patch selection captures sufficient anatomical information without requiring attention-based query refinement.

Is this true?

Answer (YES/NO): YES